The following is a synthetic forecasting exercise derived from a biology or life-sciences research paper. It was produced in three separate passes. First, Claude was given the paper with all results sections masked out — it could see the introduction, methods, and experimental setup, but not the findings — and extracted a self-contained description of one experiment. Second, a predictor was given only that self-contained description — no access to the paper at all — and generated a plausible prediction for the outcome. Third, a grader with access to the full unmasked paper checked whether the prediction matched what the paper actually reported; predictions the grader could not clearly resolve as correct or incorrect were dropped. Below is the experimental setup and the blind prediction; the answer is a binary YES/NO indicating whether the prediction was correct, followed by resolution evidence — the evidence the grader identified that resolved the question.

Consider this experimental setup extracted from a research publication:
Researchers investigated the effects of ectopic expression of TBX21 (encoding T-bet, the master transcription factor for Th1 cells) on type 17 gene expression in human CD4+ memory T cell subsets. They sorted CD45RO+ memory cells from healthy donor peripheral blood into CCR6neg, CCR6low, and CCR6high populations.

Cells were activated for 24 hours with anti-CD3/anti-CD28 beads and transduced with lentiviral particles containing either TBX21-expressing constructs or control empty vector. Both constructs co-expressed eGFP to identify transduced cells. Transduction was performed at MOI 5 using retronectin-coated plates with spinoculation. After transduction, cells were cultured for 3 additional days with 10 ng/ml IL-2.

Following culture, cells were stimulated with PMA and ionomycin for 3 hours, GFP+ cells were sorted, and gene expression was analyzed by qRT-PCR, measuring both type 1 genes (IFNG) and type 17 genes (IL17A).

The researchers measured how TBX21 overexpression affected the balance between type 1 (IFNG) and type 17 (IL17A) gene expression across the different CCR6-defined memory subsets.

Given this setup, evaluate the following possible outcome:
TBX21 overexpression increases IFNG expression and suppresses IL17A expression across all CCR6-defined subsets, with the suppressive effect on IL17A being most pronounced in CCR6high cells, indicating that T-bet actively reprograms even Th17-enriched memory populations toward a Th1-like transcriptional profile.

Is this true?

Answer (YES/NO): NO